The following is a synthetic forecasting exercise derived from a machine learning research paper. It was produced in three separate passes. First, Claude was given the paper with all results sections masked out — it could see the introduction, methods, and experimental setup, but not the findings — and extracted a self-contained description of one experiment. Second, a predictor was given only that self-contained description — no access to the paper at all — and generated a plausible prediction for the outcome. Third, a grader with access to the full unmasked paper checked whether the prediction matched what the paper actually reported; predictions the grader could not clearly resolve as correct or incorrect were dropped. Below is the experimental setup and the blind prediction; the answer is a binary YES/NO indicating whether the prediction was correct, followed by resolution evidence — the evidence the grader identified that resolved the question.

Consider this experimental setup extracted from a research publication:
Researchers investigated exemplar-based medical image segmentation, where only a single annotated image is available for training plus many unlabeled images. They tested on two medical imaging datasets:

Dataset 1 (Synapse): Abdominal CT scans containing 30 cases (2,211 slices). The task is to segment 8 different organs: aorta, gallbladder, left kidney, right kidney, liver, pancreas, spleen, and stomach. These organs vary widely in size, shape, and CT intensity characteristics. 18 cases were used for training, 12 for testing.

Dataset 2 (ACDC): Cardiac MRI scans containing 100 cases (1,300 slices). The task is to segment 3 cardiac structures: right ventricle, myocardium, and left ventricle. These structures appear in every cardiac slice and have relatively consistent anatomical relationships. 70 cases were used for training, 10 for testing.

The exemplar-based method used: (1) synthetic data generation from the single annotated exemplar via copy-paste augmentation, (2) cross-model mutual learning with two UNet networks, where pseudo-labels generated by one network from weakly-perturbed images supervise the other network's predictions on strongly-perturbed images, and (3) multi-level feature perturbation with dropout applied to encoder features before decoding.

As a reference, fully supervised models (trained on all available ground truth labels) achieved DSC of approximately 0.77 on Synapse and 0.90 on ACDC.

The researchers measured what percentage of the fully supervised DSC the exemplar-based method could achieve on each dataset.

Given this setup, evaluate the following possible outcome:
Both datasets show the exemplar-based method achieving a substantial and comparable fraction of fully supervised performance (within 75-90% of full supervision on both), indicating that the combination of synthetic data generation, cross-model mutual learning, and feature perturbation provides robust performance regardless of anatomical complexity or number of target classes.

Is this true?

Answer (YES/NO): NO